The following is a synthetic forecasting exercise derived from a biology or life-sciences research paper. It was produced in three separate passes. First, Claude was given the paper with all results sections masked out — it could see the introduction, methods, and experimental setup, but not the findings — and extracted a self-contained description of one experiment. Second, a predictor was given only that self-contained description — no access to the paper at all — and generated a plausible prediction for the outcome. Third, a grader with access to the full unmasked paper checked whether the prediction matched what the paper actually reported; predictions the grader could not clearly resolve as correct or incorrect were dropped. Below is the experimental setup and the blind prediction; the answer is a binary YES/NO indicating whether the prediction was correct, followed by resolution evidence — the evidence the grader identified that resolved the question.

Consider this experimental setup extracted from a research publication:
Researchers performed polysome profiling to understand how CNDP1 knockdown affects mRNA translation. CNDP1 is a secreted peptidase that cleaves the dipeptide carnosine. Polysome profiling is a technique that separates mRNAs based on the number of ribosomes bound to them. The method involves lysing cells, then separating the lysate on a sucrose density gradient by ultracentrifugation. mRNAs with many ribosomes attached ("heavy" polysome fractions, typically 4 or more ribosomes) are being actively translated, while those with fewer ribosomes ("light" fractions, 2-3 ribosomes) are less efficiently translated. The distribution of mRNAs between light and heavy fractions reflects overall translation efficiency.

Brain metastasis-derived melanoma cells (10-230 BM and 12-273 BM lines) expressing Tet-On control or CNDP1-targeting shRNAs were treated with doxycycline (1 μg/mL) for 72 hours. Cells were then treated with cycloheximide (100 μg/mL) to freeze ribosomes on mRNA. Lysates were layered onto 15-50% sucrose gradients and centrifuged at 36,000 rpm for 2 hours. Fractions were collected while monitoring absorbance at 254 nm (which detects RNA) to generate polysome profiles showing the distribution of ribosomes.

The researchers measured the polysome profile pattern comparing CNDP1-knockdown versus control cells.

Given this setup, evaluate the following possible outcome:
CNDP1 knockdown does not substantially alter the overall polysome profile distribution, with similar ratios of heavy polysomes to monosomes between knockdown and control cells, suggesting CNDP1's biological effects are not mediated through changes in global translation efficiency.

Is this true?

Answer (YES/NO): YES